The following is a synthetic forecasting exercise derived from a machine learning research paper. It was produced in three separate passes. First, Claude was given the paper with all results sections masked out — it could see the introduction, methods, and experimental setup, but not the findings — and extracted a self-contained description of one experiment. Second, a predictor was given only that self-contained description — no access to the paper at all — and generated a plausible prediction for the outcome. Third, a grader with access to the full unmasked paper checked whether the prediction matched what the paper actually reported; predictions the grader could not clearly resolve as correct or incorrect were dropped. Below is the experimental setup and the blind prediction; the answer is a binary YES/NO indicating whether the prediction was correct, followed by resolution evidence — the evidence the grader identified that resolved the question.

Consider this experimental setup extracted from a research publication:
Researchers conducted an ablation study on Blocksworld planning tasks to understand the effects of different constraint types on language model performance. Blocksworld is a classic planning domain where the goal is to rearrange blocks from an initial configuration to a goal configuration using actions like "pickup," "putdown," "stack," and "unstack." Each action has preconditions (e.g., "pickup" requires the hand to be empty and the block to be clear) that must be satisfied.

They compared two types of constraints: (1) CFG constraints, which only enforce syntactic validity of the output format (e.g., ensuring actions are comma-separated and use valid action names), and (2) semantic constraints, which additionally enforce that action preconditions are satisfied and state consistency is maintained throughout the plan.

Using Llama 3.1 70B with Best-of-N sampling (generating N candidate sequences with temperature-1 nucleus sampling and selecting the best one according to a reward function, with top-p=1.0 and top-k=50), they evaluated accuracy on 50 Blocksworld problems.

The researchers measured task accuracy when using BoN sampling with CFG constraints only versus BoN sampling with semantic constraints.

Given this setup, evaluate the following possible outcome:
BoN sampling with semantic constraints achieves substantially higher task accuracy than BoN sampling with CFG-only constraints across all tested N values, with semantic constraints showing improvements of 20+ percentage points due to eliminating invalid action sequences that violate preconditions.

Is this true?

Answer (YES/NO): YES